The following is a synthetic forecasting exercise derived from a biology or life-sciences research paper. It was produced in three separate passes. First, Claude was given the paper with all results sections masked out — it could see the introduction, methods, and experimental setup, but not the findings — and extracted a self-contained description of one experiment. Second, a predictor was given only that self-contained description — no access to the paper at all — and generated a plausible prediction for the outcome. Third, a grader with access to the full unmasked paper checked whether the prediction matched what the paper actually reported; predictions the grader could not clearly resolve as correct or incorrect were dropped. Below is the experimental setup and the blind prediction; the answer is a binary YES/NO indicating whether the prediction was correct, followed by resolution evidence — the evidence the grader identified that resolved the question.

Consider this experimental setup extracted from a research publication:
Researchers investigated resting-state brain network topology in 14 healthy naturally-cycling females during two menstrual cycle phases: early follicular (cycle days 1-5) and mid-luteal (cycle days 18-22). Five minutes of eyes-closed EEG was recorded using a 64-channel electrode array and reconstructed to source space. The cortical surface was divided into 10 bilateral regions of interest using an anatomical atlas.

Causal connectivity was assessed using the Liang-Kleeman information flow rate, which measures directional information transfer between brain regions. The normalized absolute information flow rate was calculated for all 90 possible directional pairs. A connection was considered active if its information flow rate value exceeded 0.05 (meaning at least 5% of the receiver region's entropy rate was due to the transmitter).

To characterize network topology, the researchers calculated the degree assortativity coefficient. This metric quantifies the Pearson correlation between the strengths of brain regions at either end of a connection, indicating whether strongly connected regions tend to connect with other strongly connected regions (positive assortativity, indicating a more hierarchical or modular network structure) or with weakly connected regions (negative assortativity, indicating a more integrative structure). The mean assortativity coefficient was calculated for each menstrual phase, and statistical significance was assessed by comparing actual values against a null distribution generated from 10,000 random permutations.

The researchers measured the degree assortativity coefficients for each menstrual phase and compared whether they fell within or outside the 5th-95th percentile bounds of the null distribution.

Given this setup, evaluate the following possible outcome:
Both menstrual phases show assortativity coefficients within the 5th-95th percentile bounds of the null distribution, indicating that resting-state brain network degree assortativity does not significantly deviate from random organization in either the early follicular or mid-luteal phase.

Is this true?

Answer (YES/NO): NO